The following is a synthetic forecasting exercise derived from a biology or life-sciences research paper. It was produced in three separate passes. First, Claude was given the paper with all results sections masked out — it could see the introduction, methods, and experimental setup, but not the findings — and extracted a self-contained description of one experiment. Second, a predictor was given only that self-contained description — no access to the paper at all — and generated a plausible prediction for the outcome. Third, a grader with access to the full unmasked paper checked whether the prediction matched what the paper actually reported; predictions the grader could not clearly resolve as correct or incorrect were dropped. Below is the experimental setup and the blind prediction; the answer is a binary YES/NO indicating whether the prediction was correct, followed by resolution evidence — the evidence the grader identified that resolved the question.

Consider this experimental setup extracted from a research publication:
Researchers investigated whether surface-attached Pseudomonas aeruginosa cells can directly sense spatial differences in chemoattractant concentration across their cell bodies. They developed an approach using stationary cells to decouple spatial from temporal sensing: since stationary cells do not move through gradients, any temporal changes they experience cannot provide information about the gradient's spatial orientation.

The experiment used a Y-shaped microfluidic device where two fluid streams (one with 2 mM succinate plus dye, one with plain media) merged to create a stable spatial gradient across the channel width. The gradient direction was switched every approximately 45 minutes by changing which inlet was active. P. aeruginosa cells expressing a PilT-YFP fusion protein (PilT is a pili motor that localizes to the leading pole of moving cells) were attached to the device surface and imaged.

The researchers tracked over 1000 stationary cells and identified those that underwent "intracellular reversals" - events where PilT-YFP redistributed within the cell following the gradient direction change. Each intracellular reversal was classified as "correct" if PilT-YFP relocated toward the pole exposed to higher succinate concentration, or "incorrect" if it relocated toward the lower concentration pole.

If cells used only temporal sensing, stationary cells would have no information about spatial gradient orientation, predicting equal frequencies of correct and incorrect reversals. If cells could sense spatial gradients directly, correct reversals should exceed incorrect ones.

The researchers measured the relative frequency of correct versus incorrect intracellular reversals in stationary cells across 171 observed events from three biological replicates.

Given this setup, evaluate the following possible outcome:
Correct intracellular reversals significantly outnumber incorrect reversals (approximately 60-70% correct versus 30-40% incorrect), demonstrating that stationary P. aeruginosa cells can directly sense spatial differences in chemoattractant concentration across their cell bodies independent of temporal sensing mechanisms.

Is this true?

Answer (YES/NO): NO